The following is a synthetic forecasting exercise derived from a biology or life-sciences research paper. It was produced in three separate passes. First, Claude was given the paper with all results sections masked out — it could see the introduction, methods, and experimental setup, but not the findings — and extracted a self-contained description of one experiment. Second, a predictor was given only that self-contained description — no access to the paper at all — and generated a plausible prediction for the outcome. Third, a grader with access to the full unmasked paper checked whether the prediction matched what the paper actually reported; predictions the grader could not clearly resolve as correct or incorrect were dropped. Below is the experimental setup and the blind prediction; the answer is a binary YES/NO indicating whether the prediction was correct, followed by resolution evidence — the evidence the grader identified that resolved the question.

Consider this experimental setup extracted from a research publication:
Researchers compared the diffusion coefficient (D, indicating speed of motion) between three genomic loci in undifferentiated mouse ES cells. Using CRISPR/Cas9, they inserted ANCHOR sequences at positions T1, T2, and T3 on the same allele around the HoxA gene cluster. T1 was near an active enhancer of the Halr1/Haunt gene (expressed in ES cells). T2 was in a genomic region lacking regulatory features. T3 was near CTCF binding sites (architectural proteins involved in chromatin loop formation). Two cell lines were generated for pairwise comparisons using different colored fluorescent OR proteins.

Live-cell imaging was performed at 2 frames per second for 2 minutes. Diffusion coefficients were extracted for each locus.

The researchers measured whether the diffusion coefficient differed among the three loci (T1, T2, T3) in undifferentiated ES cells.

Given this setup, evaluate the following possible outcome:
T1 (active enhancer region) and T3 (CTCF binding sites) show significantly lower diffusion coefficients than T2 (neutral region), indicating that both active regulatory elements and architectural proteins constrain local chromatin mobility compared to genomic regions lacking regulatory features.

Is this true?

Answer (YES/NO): NO